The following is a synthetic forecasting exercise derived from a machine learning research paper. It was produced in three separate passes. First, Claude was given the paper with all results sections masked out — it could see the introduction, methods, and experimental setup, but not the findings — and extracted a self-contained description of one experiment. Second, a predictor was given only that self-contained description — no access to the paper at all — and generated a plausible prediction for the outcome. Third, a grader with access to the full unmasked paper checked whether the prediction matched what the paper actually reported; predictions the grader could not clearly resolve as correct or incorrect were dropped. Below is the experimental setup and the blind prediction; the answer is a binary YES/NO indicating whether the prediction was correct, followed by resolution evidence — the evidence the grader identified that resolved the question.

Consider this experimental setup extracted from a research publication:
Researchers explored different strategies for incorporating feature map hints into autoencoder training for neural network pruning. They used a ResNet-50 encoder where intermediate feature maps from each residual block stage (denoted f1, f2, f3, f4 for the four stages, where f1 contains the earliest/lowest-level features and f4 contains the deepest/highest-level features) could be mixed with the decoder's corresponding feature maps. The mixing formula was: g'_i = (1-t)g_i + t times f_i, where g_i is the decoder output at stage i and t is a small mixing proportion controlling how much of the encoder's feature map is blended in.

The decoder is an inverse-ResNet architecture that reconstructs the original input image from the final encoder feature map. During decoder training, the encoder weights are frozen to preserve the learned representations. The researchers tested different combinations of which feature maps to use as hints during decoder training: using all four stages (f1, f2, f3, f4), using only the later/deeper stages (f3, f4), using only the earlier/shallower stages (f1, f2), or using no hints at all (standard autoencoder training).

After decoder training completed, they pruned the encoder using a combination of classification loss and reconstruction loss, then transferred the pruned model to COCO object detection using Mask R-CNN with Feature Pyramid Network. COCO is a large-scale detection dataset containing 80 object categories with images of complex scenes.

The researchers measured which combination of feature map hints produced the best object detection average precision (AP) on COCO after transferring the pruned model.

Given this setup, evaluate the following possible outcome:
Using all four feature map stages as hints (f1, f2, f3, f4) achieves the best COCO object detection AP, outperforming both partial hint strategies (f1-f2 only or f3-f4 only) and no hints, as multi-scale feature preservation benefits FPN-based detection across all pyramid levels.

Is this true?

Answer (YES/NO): NO